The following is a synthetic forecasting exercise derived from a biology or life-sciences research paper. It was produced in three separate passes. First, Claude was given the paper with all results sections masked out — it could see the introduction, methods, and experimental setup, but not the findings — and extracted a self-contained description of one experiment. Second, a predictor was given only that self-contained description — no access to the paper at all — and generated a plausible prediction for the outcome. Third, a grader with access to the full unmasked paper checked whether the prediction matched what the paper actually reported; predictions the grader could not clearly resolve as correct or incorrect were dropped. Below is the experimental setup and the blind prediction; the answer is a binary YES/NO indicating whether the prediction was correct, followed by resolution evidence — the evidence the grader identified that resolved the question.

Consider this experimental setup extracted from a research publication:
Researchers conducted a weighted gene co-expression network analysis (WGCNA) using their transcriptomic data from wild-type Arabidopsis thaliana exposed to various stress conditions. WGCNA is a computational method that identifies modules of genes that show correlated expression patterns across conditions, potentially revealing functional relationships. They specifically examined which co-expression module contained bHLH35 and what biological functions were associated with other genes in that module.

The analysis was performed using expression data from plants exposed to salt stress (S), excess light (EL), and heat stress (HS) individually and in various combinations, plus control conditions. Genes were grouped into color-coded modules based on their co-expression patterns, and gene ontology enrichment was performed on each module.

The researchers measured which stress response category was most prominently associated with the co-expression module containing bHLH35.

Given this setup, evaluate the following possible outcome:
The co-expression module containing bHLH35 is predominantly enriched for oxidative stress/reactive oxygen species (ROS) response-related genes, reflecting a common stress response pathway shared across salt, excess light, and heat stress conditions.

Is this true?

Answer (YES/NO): NO